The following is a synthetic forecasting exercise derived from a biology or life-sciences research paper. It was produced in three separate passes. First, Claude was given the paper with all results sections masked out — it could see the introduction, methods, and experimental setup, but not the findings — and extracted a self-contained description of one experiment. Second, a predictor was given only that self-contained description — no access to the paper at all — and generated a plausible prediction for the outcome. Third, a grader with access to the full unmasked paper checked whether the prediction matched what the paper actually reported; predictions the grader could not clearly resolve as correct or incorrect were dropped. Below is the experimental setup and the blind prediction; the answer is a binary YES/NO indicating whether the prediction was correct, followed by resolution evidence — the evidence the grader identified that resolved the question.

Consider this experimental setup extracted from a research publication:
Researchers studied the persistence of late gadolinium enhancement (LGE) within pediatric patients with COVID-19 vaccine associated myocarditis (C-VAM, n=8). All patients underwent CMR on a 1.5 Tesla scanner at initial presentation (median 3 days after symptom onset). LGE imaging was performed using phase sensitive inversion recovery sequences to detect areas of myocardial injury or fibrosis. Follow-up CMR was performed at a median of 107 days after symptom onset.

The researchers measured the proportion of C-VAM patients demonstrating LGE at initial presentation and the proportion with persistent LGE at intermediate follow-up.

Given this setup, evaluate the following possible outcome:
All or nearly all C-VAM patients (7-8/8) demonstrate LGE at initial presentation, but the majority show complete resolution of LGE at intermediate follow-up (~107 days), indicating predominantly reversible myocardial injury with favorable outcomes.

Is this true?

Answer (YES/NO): YES